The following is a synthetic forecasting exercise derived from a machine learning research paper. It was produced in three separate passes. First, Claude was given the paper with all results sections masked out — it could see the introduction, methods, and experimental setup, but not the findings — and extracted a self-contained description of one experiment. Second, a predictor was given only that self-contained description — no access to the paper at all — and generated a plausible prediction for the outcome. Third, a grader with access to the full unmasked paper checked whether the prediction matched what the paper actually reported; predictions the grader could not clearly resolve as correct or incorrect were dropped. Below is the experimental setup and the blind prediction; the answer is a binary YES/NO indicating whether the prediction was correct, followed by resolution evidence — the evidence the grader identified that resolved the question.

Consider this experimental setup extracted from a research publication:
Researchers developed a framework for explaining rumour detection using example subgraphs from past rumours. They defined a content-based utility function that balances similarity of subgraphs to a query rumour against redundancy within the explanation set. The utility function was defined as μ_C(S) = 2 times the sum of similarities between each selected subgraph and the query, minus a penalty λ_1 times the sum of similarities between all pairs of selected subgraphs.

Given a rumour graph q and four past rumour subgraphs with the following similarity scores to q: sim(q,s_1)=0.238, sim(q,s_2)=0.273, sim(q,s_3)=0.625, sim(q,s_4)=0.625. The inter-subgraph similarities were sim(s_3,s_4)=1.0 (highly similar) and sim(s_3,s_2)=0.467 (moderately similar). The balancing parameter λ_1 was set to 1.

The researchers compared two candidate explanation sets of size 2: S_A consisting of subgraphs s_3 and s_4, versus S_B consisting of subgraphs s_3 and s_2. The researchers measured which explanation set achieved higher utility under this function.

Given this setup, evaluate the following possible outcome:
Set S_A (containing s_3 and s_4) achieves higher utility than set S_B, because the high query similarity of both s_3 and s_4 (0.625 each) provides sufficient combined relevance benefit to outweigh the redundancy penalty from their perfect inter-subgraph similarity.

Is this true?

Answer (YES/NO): NO